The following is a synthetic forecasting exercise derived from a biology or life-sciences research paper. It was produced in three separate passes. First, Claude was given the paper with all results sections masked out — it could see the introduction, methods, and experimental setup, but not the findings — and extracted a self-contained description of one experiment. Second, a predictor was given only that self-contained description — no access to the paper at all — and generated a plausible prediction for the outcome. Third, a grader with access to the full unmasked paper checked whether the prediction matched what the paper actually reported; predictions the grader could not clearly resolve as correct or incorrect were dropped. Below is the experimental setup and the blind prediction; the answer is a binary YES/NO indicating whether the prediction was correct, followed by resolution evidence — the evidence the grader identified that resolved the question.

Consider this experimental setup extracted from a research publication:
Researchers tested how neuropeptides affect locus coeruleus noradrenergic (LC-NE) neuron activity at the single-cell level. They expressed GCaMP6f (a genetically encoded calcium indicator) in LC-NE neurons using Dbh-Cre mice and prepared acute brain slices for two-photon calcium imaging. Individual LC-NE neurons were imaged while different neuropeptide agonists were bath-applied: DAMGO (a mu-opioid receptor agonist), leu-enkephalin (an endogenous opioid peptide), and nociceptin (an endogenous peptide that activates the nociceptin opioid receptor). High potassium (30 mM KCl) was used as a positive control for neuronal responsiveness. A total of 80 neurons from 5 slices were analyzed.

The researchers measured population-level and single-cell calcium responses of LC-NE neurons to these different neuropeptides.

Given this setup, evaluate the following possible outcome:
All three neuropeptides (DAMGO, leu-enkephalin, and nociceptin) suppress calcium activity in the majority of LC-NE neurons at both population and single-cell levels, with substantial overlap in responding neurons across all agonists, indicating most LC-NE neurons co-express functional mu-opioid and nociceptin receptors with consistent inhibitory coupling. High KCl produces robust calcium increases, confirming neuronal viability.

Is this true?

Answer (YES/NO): NO